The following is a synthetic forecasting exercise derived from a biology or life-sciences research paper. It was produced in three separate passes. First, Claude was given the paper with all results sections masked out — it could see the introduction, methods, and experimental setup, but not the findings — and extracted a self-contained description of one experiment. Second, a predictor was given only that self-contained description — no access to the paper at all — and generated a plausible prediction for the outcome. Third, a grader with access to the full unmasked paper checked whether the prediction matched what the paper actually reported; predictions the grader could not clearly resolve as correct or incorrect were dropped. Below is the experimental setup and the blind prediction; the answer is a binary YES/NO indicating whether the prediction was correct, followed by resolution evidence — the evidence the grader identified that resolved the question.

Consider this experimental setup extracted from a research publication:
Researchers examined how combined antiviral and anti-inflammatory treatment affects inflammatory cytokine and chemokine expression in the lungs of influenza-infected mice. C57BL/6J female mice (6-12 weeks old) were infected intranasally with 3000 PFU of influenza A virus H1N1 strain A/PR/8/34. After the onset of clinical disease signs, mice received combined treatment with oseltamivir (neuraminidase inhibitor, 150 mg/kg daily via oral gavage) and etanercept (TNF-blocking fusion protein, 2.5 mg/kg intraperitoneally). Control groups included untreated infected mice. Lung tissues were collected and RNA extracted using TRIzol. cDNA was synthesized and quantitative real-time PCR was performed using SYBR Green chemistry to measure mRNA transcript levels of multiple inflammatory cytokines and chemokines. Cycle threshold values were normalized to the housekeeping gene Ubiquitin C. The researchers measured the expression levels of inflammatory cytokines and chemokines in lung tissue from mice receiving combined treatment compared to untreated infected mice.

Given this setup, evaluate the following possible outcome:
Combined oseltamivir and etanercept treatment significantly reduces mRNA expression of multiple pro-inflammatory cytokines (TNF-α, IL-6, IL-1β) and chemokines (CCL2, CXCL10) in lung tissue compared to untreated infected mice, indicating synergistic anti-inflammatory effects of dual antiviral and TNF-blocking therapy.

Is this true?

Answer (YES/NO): YES